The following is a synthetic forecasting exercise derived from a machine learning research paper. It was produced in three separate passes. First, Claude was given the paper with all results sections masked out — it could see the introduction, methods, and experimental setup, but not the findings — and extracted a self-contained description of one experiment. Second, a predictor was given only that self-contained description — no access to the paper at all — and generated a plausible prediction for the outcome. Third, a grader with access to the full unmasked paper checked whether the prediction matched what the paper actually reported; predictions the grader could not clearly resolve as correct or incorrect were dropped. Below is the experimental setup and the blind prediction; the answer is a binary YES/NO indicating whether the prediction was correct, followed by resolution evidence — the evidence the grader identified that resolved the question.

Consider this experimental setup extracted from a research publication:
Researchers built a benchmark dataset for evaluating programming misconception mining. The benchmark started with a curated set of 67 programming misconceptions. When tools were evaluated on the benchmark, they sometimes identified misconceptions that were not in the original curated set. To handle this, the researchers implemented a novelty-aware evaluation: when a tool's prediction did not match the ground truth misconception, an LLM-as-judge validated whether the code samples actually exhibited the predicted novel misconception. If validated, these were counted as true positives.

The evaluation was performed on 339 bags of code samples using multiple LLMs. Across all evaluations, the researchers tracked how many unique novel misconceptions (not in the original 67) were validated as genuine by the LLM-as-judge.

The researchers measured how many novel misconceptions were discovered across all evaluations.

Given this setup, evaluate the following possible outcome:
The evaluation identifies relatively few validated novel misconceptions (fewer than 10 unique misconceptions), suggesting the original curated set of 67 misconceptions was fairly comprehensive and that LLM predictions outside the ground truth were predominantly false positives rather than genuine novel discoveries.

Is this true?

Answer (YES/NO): NO